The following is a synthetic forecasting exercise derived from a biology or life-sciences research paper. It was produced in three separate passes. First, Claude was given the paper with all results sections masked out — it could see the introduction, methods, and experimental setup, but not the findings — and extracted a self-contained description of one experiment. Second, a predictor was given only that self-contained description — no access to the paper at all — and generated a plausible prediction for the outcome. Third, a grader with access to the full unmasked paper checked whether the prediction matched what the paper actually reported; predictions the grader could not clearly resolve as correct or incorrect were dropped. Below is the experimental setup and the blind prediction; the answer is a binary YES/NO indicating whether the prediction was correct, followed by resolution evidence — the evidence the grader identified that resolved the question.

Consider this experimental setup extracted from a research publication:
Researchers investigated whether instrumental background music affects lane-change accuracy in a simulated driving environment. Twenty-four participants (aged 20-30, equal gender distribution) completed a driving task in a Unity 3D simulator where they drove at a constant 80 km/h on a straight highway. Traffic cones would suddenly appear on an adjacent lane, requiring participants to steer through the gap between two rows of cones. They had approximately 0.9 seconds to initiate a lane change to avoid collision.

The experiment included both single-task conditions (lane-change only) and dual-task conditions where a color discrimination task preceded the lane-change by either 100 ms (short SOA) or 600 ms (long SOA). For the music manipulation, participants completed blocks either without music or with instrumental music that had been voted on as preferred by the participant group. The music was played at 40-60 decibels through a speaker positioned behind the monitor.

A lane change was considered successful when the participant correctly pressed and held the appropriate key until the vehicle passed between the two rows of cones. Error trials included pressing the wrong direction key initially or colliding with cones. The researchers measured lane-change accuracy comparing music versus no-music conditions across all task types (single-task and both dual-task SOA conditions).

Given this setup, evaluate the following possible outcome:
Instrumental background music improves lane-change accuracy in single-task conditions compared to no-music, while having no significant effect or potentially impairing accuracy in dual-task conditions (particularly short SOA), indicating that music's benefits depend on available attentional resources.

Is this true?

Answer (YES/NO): NO